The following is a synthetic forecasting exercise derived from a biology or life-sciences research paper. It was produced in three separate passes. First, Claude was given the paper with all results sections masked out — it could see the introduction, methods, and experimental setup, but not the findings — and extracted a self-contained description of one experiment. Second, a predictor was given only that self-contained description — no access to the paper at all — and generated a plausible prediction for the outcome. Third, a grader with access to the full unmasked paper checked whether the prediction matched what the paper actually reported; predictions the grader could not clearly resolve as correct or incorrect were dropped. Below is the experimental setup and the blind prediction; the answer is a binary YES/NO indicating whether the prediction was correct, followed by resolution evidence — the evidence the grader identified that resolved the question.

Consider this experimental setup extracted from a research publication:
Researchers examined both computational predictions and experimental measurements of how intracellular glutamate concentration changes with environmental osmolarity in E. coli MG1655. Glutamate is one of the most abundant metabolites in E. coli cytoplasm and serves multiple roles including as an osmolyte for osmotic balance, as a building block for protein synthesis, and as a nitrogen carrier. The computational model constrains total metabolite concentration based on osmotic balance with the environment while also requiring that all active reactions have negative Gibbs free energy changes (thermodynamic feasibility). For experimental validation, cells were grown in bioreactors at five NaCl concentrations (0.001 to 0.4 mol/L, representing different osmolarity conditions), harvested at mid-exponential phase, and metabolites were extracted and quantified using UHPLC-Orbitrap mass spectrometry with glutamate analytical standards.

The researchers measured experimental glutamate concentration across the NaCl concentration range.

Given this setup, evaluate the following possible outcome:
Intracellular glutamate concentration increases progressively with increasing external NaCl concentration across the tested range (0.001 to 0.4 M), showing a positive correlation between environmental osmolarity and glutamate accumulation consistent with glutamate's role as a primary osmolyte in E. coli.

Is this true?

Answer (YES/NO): NO